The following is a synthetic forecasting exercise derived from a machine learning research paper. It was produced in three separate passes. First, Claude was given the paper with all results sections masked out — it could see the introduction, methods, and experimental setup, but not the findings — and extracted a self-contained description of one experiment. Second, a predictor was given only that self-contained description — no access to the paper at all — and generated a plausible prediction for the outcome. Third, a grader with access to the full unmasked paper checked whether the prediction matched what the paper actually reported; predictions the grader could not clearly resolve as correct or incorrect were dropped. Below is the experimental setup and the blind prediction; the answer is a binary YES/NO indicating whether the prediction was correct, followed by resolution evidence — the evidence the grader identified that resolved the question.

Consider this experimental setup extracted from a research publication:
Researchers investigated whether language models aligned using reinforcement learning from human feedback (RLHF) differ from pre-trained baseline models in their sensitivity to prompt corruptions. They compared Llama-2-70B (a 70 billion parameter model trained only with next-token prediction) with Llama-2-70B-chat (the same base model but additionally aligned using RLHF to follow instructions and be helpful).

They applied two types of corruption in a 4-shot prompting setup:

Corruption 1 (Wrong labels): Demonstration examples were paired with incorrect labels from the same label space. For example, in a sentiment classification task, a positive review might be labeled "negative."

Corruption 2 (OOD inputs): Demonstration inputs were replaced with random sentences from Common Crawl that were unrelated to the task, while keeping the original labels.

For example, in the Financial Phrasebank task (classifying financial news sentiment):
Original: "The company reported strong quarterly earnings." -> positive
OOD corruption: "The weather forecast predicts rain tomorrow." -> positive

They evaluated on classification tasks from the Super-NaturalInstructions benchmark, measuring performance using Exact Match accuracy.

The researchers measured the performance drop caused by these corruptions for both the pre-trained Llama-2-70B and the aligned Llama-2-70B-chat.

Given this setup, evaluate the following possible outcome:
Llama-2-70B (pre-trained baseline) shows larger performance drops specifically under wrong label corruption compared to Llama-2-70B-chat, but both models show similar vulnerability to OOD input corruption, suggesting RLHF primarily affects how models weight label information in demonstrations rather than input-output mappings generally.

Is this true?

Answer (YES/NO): NO